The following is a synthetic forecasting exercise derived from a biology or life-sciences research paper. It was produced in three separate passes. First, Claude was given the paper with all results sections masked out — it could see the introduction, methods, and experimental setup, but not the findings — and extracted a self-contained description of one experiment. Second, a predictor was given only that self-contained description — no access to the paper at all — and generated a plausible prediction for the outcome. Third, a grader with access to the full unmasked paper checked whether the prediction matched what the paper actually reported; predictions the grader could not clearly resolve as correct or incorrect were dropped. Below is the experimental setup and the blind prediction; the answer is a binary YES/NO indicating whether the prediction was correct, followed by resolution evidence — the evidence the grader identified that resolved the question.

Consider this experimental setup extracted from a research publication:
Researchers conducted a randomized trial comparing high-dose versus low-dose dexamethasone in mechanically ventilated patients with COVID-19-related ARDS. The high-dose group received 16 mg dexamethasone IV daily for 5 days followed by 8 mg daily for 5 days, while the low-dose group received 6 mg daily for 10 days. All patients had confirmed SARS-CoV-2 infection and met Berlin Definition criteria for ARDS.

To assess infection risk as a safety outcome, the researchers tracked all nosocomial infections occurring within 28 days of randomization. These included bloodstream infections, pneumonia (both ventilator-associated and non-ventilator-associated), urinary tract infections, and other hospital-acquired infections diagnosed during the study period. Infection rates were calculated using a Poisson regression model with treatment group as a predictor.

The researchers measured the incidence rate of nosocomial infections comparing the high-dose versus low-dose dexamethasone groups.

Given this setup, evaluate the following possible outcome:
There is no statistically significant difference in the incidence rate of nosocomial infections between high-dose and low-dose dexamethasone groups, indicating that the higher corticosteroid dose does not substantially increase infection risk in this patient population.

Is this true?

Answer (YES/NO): YES